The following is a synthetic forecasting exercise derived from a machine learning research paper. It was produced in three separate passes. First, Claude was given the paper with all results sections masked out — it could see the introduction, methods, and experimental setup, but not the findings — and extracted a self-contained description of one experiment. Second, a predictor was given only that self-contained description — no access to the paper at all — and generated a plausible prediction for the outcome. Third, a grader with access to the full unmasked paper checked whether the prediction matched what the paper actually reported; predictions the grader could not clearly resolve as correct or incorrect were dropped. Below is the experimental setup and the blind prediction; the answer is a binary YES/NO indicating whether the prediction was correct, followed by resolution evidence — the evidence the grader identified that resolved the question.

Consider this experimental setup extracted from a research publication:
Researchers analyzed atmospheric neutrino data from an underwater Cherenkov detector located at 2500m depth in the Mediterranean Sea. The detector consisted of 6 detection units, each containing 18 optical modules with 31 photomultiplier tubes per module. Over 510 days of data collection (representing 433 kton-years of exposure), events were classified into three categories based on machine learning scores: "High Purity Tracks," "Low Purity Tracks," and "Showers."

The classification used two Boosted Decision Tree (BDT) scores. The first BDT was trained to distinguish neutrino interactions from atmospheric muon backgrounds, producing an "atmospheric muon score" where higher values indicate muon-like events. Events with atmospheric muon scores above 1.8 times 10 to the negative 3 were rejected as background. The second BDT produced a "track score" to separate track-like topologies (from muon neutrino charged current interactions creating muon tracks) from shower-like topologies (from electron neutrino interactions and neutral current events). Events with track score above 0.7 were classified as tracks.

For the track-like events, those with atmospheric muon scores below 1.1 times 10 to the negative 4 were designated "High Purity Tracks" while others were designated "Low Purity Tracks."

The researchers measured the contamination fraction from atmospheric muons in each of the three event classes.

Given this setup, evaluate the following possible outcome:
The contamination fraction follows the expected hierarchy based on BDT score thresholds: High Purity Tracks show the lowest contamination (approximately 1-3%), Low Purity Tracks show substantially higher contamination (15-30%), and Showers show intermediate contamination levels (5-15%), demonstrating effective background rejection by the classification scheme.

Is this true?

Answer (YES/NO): NO